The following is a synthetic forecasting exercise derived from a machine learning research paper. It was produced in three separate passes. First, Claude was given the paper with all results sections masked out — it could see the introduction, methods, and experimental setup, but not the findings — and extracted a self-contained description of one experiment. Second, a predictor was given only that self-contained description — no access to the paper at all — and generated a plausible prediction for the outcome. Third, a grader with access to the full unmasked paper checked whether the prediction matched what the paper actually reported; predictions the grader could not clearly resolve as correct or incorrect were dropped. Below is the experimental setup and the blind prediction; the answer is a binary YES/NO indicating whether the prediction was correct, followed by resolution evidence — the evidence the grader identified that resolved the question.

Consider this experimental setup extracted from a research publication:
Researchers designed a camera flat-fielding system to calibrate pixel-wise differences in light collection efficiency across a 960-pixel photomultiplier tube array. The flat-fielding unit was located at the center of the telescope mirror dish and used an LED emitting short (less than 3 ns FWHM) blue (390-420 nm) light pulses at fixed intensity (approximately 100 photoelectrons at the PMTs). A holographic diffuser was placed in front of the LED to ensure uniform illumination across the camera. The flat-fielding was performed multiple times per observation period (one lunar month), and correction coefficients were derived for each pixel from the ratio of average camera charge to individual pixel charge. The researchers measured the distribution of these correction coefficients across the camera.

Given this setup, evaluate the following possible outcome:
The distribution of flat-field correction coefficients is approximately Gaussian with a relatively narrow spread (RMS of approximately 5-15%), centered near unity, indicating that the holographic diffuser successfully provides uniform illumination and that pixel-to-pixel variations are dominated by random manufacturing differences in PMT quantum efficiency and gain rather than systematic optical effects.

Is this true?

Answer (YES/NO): YES